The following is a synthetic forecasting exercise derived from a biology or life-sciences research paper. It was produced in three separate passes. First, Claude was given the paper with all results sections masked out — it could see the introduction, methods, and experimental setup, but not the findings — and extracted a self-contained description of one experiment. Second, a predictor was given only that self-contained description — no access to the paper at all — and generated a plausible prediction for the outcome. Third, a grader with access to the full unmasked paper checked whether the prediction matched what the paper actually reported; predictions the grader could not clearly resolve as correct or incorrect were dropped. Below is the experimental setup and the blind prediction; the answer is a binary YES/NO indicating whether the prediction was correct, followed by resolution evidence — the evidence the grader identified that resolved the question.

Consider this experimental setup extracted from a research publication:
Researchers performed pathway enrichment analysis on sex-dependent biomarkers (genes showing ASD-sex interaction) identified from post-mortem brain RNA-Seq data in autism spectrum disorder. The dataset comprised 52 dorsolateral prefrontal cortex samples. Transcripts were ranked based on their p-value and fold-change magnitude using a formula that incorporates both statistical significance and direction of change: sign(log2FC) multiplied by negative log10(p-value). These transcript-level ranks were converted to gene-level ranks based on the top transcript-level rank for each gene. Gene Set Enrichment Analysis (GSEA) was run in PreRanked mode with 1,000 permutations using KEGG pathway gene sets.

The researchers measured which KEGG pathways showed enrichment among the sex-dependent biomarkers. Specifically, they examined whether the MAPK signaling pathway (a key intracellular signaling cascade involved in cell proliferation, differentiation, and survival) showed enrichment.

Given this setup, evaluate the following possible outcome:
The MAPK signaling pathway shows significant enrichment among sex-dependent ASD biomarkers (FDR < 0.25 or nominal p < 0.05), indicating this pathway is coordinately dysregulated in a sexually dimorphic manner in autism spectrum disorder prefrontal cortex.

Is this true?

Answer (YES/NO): YES